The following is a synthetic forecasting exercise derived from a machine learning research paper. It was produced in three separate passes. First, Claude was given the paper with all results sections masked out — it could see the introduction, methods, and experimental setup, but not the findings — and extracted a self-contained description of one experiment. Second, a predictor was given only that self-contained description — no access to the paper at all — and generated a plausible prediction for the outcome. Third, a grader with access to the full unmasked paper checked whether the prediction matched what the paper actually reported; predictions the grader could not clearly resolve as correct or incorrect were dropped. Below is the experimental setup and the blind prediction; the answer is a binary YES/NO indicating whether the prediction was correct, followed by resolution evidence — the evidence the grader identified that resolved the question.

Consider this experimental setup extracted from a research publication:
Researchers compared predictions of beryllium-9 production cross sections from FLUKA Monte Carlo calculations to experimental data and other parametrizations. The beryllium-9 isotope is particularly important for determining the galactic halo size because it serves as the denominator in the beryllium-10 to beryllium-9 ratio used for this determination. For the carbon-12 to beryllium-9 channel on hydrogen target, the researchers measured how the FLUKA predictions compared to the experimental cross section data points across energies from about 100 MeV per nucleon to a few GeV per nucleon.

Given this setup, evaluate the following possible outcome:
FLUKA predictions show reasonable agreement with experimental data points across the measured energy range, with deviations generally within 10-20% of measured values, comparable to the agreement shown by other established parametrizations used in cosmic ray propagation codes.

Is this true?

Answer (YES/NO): NO